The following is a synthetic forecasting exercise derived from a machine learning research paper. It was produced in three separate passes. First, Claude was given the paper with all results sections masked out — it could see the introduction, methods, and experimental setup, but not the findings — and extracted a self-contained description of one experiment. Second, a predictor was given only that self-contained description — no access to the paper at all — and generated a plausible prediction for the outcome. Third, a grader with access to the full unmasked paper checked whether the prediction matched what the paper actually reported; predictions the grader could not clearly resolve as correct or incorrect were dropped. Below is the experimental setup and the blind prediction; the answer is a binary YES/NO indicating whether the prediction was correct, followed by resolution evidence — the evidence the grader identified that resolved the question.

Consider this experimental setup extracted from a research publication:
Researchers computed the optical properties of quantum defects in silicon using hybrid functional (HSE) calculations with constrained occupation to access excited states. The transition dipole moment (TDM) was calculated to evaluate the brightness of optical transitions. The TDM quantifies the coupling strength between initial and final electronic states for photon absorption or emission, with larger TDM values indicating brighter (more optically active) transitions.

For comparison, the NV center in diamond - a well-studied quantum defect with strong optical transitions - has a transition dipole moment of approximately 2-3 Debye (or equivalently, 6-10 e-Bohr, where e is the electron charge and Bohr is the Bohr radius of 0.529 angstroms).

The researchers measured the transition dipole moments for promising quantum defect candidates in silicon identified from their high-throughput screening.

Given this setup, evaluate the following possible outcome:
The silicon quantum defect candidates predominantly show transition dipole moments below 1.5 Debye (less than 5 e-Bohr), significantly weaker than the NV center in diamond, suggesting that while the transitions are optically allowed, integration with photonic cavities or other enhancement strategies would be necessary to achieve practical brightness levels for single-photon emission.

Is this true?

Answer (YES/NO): NO